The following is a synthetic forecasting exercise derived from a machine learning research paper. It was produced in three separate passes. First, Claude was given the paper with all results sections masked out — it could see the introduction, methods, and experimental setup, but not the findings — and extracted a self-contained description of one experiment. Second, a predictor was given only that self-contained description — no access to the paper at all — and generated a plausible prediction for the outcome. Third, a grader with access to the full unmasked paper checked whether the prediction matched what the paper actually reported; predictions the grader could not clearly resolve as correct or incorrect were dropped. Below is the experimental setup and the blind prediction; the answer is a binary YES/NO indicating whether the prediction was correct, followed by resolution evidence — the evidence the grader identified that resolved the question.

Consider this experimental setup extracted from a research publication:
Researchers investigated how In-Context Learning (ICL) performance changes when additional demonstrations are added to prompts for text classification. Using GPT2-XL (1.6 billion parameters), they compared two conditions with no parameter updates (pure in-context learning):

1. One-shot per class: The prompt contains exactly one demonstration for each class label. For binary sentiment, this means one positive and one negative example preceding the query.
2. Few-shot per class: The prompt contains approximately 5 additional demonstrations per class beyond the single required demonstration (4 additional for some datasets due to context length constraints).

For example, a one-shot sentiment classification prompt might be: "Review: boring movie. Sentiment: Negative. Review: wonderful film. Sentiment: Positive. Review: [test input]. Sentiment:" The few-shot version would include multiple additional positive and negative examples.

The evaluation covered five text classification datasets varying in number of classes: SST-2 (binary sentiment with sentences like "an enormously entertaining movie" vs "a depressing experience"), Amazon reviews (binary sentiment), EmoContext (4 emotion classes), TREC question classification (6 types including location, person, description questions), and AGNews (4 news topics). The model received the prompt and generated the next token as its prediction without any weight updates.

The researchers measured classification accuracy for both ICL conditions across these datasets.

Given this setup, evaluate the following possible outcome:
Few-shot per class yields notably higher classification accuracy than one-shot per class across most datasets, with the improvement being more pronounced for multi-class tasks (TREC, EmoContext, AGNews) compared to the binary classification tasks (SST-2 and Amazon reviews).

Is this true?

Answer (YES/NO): NO